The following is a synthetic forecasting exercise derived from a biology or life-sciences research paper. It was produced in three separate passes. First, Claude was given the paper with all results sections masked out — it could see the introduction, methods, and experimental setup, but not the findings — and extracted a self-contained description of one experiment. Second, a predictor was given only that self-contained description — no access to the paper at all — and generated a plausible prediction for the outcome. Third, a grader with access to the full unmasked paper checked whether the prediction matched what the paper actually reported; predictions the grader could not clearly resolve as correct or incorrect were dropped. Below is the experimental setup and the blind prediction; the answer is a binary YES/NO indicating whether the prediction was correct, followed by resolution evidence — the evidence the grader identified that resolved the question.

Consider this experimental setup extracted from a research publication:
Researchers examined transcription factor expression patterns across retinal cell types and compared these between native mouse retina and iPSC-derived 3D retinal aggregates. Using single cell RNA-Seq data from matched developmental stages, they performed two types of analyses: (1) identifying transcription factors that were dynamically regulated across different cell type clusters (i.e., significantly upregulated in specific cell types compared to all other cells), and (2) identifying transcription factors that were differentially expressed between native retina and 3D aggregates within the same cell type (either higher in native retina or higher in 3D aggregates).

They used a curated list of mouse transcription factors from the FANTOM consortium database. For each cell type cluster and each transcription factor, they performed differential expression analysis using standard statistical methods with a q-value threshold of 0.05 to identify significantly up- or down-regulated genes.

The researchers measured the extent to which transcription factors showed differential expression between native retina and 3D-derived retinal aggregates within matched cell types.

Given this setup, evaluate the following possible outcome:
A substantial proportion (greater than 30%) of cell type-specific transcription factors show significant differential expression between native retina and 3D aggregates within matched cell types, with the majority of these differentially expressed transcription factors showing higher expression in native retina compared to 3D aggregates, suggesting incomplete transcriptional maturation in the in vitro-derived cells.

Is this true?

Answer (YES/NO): YES